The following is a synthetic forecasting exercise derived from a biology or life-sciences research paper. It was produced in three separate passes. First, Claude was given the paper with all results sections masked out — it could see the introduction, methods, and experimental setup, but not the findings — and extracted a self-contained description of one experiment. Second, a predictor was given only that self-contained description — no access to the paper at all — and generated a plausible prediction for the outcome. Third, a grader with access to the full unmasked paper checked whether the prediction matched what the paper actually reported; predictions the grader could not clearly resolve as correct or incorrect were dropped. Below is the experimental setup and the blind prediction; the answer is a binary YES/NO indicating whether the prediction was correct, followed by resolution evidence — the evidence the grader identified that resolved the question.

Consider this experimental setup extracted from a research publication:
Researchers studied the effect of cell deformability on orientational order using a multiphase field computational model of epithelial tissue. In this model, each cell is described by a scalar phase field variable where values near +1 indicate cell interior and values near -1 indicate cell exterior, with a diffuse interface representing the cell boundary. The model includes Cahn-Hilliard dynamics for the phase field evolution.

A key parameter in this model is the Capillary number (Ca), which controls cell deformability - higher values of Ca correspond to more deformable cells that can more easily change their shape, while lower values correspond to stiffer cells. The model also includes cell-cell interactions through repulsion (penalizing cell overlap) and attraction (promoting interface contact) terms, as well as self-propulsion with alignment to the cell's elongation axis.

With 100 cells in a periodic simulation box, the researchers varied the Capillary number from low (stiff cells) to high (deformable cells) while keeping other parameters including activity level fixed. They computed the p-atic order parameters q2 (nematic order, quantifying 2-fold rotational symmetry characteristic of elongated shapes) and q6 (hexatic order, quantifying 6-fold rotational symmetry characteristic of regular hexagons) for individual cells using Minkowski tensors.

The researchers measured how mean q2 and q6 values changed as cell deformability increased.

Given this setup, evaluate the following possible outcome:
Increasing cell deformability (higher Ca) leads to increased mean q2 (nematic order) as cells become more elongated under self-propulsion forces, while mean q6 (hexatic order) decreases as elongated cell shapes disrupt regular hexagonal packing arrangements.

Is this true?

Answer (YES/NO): YES